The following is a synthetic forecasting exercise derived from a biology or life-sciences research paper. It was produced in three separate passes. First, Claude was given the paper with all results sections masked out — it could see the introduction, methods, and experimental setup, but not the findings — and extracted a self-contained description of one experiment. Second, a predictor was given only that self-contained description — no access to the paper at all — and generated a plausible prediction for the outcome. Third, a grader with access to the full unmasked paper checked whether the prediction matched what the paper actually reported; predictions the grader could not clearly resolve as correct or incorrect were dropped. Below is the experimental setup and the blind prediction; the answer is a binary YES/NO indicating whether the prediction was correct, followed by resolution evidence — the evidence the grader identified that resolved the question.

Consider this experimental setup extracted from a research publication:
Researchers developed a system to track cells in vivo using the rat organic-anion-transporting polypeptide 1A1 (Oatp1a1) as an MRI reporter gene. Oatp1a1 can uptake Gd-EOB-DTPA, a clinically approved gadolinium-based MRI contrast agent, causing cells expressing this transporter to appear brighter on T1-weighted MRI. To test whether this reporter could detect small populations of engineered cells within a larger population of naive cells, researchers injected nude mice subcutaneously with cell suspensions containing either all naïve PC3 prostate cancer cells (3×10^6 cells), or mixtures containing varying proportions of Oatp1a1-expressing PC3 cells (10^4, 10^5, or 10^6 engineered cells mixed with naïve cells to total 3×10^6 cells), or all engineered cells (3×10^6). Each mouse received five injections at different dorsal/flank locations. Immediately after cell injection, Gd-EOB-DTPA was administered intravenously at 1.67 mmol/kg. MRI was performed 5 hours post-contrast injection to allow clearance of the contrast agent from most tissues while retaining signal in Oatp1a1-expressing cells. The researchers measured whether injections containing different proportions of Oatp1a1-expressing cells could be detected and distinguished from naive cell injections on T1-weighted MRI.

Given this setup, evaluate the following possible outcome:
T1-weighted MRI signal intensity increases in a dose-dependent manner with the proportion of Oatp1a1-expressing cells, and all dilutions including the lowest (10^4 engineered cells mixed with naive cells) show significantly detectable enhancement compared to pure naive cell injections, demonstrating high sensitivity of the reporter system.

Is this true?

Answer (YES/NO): NO